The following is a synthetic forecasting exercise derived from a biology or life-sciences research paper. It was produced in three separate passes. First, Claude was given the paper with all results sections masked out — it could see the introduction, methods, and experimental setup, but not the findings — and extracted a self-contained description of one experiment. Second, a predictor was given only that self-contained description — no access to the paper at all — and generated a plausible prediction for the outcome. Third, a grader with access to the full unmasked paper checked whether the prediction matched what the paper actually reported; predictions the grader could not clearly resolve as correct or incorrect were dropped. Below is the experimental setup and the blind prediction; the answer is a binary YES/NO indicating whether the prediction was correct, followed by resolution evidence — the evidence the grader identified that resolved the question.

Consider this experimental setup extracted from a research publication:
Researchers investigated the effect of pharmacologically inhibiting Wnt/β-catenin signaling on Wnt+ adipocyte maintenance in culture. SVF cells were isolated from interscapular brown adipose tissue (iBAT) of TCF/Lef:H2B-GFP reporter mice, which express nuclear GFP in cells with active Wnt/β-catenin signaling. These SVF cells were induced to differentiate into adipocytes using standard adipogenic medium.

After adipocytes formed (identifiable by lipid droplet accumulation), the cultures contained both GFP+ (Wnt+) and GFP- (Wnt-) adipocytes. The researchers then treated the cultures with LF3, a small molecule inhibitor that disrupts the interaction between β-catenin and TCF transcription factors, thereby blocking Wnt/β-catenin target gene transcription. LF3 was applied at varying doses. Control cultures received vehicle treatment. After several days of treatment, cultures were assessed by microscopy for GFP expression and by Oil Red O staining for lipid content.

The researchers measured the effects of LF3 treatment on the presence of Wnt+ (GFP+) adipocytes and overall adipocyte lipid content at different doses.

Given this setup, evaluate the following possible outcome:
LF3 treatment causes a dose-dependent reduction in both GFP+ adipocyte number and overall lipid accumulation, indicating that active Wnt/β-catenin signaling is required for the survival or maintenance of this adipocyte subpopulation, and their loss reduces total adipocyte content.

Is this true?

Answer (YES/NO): YES